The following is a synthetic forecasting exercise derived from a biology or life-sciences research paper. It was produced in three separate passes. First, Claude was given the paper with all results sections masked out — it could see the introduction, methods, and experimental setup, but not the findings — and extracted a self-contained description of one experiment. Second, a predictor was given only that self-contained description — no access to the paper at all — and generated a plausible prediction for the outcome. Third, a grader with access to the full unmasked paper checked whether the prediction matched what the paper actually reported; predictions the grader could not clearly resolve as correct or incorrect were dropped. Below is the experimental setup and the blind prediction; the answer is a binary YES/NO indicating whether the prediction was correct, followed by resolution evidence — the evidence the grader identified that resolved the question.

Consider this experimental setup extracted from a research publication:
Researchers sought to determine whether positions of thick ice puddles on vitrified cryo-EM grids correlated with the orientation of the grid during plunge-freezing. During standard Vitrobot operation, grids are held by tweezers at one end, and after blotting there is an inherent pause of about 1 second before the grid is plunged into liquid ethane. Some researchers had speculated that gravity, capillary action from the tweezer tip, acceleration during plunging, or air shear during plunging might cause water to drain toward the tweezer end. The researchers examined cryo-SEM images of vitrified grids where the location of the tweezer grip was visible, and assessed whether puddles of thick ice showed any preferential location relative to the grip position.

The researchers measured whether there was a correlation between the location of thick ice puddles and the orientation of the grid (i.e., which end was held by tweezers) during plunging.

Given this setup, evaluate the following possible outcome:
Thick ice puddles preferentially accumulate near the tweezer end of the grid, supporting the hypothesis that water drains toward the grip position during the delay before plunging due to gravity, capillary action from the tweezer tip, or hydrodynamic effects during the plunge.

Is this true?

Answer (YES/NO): NO